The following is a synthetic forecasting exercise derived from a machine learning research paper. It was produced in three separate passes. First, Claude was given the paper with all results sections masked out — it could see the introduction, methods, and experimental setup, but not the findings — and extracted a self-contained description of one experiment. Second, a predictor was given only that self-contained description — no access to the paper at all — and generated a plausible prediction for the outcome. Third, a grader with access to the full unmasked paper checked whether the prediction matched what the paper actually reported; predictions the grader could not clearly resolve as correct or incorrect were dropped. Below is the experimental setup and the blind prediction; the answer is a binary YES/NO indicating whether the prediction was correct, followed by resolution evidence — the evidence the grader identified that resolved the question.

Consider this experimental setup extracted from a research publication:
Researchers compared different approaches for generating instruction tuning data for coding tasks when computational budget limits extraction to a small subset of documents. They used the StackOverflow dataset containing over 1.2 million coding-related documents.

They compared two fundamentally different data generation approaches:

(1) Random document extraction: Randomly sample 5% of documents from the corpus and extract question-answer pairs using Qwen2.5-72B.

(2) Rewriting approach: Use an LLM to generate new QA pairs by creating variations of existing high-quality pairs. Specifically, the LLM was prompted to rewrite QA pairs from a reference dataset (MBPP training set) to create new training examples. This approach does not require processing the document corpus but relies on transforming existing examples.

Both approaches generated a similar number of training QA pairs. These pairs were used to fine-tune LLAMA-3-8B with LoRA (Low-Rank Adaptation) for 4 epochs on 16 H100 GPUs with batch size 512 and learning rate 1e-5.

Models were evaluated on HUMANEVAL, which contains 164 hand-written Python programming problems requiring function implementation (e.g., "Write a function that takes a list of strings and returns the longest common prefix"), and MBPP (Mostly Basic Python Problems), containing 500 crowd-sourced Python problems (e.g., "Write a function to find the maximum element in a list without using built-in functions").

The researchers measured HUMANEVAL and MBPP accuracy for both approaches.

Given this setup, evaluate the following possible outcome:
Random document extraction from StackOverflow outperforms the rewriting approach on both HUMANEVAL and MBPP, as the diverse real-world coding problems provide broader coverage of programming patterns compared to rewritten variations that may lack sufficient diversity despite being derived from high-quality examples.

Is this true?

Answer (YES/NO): NO